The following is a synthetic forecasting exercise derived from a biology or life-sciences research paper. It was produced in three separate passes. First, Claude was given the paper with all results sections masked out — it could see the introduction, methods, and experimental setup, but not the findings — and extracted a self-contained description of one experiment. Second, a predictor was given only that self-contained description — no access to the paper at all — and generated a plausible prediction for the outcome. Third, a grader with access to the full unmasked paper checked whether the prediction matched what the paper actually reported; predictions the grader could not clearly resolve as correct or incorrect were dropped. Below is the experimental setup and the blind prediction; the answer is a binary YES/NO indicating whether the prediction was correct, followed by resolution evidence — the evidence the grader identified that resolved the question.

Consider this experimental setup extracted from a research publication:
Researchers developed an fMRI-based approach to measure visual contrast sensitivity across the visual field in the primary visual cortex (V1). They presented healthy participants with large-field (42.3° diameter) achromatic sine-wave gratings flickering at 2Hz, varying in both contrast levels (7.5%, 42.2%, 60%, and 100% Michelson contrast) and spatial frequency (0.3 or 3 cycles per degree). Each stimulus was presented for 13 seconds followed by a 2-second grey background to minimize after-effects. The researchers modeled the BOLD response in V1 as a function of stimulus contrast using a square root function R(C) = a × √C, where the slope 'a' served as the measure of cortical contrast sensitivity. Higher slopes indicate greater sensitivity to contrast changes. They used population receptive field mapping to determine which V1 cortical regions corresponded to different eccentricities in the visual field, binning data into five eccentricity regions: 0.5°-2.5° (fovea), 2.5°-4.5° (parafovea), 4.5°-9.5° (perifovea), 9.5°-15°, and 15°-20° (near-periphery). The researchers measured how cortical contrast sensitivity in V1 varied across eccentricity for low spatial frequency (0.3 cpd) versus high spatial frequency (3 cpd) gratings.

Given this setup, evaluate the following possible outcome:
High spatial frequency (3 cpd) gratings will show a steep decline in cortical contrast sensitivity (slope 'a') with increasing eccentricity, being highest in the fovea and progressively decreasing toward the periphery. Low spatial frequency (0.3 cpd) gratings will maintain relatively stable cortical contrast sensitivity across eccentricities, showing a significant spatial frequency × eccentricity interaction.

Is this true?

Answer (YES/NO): NO